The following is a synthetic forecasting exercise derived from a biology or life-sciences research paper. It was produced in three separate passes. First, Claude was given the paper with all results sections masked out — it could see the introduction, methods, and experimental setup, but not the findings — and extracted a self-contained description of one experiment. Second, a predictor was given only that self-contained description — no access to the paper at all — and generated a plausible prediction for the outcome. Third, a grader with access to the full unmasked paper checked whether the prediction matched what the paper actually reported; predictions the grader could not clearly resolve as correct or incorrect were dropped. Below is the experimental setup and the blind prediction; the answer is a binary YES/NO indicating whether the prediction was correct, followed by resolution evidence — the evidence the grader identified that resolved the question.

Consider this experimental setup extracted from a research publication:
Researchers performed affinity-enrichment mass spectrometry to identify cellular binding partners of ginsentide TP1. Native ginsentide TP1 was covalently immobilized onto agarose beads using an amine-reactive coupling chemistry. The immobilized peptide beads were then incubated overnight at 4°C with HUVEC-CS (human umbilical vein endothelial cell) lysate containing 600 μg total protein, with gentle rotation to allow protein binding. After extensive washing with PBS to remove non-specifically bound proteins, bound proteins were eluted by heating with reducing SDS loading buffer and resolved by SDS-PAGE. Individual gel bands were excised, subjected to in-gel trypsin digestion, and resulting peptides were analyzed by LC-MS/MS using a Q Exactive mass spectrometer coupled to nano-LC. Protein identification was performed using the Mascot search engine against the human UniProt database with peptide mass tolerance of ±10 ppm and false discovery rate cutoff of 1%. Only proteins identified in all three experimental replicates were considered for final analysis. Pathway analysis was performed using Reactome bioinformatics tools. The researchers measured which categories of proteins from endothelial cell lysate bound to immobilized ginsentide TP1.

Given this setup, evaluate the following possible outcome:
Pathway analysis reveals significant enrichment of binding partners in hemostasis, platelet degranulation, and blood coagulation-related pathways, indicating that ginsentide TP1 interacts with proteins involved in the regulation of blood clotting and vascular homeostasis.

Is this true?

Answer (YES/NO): NO